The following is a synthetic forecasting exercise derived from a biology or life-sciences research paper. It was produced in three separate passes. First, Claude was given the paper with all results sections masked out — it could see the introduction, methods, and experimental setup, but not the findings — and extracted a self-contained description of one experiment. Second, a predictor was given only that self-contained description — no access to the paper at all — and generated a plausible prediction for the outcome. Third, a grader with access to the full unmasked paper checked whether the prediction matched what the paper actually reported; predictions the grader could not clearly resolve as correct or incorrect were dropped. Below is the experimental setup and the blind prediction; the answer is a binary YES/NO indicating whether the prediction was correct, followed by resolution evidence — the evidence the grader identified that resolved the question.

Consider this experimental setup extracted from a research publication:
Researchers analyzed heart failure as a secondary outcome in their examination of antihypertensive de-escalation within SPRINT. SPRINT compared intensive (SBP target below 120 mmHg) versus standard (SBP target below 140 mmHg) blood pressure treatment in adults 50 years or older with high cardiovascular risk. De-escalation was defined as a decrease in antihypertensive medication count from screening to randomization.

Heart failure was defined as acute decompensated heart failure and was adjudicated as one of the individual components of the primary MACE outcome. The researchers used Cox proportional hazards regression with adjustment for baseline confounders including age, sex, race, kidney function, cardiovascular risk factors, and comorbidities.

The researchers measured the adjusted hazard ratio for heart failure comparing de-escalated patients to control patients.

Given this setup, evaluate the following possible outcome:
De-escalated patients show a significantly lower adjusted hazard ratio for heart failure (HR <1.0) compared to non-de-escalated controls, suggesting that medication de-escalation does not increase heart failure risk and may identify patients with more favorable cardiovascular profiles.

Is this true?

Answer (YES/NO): NO